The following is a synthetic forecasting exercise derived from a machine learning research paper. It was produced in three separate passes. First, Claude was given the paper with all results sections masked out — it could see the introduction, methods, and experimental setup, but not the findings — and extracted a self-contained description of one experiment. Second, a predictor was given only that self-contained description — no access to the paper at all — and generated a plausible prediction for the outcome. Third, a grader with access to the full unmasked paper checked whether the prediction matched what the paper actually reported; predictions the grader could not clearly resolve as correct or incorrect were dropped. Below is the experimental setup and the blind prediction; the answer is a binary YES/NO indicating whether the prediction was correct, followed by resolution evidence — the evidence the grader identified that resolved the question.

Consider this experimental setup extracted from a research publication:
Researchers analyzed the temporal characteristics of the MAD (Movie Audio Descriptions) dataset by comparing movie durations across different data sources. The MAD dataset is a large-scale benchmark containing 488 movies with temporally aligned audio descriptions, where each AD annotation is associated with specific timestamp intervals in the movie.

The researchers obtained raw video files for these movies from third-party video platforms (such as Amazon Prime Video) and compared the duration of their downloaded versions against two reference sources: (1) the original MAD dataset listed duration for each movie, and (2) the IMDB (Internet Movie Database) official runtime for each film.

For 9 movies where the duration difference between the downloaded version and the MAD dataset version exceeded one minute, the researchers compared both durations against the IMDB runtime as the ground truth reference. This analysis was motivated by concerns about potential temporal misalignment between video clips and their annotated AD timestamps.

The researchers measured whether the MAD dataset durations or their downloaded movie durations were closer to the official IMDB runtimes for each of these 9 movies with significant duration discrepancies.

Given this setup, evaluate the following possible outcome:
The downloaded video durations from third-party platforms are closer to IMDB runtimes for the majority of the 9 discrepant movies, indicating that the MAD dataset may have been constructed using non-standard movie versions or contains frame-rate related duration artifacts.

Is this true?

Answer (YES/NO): YES